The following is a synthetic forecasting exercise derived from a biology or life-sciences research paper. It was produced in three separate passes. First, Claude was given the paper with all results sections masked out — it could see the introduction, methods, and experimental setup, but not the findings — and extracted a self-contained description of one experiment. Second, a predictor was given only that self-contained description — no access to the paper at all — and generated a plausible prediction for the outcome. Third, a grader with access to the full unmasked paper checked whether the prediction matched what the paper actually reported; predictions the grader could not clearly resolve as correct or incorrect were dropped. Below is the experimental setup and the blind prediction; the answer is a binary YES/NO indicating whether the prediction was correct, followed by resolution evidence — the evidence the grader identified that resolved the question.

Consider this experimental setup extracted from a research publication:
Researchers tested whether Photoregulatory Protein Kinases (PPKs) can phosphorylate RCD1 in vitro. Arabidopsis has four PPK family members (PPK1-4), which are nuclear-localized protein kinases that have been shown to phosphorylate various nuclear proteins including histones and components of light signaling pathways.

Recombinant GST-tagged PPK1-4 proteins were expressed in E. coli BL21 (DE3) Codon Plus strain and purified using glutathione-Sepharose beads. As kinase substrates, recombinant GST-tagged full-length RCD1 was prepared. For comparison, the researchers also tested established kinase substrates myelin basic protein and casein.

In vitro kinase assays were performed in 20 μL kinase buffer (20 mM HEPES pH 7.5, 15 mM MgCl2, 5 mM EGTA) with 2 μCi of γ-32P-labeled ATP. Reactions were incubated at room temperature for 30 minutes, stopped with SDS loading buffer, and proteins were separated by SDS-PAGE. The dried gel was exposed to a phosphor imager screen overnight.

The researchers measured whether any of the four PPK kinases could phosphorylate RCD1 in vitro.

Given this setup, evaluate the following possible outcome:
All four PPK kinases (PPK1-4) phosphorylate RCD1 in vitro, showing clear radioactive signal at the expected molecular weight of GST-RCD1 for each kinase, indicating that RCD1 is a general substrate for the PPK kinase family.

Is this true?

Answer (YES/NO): NO